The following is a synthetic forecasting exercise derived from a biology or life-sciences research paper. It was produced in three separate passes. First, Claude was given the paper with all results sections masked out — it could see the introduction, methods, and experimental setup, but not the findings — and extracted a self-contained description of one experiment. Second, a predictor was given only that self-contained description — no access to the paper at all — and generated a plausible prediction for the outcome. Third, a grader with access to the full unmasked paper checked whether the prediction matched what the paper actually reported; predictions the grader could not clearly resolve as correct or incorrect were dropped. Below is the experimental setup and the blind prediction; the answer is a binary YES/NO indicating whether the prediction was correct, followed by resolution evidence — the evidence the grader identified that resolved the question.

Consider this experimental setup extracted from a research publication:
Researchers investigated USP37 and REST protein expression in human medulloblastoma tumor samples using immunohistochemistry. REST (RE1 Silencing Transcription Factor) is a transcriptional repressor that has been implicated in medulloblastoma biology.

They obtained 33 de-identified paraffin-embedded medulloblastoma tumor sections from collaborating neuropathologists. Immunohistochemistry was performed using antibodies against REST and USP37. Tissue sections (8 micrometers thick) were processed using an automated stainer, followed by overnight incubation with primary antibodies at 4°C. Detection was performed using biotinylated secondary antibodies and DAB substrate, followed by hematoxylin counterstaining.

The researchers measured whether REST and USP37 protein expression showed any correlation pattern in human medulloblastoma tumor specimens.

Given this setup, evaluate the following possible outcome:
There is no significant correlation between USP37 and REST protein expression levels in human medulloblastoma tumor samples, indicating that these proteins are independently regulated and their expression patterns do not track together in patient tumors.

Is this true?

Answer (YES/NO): NO